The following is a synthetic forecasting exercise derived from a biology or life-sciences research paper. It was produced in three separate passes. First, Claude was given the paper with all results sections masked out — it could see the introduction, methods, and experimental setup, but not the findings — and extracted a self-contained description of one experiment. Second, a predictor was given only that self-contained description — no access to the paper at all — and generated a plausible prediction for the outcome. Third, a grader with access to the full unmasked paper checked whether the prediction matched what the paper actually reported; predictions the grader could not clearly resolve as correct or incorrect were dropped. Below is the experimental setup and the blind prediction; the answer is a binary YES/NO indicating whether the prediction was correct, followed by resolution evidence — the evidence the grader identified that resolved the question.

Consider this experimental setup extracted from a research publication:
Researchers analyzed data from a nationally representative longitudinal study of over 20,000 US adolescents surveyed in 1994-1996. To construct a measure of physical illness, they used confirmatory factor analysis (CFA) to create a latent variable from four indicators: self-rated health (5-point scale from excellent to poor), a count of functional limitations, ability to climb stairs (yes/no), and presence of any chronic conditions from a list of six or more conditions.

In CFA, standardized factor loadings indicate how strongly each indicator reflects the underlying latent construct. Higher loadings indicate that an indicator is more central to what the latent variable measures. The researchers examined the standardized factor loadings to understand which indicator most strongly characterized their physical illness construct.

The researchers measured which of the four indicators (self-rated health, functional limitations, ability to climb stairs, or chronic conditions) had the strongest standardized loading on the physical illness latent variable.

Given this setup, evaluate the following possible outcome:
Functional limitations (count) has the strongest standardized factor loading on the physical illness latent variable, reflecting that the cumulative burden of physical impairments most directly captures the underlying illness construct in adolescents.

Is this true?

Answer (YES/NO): NO